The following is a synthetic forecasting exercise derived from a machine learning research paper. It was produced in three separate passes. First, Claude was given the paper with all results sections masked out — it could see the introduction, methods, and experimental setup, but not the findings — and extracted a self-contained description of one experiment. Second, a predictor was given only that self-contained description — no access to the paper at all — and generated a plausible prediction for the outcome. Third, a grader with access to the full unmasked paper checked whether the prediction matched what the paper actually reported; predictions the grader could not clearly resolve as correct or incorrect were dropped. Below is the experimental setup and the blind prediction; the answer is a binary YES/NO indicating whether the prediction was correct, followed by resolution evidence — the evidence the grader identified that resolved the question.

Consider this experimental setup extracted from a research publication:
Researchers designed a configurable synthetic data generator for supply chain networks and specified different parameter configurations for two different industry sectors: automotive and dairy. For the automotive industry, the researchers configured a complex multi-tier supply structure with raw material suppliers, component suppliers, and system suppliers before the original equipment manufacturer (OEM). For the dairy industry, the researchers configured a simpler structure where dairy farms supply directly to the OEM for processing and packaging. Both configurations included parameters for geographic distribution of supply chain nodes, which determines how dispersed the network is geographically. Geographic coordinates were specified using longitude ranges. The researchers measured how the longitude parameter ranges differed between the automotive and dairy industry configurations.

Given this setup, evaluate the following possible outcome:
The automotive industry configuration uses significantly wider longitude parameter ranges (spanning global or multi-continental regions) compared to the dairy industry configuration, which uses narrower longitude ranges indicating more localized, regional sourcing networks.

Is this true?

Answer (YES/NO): YES